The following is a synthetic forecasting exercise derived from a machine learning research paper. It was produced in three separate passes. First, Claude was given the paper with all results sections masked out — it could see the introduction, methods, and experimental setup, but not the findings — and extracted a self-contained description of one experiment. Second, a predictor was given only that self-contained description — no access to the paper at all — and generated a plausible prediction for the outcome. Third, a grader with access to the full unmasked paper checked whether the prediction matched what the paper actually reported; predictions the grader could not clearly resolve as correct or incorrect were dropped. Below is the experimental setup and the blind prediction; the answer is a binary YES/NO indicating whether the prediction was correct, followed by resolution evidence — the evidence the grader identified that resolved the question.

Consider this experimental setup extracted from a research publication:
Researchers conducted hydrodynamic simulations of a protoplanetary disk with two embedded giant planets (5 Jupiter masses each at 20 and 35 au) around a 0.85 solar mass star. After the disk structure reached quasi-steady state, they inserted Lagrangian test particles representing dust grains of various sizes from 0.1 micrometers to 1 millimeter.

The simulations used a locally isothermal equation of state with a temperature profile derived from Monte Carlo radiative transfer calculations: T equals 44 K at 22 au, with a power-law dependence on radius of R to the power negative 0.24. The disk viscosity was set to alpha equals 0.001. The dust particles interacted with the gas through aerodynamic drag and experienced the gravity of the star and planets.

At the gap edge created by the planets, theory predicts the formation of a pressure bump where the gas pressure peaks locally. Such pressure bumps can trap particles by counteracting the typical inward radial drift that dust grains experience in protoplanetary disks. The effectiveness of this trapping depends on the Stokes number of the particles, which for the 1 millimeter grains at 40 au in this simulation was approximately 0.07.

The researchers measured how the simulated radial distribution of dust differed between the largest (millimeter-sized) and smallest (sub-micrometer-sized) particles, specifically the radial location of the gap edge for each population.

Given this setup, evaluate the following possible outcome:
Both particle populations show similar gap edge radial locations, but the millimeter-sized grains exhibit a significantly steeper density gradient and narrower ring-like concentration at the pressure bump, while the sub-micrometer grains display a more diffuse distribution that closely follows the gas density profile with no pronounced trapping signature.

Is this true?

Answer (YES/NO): NO